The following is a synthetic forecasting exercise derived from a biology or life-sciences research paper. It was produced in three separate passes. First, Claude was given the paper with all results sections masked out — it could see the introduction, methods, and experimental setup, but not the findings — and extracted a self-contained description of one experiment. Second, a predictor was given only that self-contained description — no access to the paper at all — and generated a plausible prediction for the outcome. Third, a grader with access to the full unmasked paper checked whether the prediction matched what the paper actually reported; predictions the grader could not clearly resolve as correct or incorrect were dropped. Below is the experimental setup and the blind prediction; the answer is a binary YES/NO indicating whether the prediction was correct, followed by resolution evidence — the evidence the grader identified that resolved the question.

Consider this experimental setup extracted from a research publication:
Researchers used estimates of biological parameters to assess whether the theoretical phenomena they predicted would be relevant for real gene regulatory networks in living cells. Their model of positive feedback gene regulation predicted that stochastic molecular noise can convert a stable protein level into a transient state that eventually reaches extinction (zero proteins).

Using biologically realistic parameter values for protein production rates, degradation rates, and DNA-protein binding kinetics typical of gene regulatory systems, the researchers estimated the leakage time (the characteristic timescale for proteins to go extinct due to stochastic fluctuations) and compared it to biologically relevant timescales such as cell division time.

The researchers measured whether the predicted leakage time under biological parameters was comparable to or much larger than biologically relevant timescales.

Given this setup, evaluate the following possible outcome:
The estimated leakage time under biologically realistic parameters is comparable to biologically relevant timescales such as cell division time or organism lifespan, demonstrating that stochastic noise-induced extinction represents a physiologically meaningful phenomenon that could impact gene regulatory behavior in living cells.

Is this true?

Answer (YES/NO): NO